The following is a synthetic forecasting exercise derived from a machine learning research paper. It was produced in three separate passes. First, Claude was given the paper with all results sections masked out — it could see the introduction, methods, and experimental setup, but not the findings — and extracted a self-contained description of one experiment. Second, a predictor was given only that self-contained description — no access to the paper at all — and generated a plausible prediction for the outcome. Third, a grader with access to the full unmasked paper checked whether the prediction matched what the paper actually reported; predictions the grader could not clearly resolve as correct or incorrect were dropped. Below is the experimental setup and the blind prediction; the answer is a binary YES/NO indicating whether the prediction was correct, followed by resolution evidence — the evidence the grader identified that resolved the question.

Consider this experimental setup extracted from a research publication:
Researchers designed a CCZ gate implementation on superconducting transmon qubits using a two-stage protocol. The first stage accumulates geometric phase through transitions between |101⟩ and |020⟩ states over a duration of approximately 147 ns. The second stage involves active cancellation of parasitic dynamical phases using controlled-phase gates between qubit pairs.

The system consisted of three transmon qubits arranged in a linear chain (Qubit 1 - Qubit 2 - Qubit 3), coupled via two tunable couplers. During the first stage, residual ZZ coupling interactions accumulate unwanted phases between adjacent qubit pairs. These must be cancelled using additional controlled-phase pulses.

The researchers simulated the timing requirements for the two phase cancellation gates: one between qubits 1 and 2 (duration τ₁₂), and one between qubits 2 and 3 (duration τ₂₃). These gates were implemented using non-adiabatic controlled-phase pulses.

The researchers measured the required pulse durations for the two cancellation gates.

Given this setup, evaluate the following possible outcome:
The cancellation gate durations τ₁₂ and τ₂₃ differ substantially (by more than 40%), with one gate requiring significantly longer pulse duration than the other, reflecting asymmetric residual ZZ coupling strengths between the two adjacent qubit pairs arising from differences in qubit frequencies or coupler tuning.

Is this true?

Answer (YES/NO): NO